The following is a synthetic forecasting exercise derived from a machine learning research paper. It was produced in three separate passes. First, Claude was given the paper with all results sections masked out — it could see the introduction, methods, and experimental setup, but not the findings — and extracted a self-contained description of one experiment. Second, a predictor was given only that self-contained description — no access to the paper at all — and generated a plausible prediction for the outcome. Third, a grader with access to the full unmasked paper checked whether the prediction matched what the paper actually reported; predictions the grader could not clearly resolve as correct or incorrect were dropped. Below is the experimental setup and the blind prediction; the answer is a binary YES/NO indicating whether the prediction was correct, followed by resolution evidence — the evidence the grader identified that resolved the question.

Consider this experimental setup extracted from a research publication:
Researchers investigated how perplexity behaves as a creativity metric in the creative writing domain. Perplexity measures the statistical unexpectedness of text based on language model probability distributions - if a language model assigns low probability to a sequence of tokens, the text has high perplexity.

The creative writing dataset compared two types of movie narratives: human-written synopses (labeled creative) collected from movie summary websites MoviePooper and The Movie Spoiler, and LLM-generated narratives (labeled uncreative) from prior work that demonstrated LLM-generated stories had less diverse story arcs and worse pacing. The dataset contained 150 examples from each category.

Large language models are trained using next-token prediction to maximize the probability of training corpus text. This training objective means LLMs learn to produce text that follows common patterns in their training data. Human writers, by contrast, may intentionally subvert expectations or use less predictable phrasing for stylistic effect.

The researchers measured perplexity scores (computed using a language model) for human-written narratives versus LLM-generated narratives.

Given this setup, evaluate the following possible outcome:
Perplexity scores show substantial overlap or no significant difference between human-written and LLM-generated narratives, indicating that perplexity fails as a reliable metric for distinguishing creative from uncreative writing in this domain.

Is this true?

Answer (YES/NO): NO